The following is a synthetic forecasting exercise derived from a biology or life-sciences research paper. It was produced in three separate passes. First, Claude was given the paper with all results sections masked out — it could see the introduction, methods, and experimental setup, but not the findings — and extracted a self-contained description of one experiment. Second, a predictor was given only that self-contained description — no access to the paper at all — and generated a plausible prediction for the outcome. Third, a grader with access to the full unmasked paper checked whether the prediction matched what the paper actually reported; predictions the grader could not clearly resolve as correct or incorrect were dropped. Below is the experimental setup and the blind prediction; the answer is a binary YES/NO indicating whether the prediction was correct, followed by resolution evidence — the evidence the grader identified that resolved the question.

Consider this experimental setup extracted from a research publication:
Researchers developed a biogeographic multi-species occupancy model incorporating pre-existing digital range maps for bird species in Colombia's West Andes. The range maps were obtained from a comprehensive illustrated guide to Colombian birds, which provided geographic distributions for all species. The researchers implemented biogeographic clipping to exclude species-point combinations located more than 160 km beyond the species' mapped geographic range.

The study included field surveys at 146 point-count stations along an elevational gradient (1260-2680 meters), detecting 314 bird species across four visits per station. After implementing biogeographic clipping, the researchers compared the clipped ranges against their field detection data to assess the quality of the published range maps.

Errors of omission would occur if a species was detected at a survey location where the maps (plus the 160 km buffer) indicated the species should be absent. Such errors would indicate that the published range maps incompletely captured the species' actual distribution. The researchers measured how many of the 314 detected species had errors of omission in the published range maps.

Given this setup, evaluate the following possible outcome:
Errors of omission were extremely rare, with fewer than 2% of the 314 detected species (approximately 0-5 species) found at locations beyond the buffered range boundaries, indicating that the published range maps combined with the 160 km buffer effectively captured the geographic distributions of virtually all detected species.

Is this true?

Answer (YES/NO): YES